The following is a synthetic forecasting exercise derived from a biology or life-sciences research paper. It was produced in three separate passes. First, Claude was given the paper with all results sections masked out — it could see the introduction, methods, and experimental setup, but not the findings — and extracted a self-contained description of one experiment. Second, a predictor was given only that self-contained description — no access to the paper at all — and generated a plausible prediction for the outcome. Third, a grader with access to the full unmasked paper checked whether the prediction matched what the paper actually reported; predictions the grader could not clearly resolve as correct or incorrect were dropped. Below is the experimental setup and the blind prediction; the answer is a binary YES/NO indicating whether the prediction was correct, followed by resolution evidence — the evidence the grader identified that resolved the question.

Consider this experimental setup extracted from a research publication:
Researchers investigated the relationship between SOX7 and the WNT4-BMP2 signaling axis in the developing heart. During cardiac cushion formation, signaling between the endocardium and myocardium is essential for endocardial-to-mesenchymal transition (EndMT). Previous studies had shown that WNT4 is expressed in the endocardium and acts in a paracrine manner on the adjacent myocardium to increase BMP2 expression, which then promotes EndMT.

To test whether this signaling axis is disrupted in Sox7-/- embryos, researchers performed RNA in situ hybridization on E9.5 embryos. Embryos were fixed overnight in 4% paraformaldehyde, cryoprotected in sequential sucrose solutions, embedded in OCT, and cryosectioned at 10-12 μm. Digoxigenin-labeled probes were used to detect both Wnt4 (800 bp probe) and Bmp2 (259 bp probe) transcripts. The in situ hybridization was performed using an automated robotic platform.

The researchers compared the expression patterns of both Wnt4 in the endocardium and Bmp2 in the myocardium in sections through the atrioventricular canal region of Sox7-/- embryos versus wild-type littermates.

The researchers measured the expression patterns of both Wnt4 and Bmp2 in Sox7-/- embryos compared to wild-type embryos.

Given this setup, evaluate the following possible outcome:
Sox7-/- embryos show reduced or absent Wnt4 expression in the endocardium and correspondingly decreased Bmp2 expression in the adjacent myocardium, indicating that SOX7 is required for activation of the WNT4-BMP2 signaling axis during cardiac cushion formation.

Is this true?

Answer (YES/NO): YES